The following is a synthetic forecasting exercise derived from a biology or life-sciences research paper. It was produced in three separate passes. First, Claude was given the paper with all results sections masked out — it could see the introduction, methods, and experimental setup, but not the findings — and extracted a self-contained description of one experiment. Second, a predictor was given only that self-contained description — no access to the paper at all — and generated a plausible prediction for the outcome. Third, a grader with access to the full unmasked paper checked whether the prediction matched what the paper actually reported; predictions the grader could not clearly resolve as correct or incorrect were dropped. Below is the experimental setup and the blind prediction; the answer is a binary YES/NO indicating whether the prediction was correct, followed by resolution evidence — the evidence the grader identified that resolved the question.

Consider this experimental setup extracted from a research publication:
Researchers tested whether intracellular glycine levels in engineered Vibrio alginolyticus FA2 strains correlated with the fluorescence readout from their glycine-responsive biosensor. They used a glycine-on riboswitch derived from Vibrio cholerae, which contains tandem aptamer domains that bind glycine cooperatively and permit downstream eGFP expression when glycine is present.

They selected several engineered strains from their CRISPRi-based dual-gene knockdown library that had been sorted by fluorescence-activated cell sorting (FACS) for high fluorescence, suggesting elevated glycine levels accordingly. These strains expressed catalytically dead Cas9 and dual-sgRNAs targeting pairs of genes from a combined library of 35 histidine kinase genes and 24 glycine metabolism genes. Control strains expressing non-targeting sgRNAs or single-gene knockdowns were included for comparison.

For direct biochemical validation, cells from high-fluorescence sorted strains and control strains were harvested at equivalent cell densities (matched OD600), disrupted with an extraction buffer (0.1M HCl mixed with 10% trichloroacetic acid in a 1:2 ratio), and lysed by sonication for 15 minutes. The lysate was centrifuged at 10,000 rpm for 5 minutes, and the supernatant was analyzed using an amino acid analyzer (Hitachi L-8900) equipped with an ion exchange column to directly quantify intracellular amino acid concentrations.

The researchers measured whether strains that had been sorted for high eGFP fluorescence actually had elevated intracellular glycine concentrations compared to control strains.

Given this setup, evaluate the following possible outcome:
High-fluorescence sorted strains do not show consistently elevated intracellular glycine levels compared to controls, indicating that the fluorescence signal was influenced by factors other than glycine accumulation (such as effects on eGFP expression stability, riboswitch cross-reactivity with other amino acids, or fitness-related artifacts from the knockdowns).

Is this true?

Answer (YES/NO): NO